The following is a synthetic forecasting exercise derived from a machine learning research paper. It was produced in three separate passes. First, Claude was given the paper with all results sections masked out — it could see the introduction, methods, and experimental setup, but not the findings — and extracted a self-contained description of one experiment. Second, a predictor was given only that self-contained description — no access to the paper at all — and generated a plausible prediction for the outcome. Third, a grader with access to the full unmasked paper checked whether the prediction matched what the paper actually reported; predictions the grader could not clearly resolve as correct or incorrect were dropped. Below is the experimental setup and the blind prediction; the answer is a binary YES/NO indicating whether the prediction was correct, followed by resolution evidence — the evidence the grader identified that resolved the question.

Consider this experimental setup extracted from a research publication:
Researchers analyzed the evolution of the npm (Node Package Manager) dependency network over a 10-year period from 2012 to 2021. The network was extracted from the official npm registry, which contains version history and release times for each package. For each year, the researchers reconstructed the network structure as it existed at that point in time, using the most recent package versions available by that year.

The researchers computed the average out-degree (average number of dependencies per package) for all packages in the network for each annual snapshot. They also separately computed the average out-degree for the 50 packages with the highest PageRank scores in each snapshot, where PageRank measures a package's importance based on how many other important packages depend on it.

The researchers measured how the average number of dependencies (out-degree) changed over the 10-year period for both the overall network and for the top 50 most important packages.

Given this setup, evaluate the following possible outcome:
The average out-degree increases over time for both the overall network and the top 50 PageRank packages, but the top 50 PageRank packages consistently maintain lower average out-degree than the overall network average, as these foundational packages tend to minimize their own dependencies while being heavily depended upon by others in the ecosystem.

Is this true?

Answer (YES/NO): NO